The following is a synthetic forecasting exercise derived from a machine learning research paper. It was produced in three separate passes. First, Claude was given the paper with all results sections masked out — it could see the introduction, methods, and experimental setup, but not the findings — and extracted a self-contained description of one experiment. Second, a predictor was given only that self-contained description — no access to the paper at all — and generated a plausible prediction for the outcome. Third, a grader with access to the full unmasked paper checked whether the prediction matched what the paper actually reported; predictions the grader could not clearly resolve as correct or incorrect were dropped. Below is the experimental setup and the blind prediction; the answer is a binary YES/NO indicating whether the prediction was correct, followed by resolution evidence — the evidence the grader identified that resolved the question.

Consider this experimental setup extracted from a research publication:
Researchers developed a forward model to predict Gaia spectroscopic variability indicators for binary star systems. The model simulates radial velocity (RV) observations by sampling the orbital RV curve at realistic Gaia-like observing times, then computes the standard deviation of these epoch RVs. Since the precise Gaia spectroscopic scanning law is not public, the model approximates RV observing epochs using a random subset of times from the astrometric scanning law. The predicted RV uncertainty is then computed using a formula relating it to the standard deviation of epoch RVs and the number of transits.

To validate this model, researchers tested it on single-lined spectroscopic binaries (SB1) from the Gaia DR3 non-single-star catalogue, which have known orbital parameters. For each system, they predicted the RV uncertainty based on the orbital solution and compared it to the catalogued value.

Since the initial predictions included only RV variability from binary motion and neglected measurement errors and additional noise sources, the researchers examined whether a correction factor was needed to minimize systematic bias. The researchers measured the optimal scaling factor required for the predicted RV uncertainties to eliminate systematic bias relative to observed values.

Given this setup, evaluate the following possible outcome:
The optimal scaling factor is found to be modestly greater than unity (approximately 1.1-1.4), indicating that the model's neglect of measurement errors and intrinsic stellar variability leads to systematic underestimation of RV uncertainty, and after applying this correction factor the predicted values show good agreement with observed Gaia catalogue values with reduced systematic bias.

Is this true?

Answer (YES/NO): NO